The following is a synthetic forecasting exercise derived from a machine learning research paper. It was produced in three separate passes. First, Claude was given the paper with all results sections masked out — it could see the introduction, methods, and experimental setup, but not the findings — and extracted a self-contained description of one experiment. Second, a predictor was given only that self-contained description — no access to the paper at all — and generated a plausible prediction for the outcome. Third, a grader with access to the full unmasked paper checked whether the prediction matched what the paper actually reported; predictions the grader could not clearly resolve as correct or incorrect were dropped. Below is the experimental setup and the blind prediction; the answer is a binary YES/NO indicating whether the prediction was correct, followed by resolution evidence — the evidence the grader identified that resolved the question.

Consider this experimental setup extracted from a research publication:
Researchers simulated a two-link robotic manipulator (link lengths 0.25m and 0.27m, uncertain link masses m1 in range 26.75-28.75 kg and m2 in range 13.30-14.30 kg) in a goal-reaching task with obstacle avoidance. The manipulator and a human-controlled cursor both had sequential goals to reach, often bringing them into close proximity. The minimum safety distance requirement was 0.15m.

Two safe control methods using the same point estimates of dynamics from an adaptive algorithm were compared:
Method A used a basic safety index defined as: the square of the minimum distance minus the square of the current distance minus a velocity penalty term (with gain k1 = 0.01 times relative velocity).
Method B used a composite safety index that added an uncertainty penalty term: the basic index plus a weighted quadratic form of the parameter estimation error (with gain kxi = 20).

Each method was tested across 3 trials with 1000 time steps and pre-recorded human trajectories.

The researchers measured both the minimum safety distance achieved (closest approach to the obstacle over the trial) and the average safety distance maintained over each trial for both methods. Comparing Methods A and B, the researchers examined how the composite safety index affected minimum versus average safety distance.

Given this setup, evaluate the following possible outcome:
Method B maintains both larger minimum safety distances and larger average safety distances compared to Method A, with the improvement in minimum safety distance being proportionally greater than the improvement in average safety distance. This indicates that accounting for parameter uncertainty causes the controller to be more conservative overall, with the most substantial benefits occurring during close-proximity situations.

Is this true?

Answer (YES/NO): NO